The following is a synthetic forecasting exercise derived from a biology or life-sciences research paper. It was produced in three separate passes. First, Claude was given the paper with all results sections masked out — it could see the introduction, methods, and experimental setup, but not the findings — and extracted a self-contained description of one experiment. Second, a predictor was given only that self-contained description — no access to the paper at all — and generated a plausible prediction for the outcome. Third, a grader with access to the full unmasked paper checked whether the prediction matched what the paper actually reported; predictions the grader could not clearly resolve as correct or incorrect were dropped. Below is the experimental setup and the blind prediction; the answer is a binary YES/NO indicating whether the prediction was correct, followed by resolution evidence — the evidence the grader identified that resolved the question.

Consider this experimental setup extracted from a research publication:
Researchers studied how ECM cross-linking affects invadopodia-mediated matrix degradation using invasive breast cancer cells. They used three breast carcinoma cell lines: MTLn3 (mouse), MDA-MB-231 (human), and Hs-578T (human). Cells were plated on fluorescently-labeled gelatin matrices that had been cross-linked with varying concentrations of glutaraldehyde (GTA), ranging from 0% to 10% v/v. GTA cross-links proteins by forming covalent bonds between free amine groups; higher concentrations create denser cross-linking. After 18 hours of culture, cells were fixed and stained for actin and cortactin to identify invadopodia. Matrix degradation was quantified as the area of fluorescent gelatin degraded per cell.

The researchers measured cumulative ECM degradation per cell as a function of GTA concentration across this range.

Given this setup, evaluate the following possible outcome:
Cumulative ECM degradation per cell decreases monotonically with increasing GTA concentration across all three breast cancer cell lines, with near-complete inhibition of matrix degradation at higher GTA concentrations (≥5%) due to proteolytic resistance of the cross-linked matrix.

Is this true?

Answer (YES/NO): NO